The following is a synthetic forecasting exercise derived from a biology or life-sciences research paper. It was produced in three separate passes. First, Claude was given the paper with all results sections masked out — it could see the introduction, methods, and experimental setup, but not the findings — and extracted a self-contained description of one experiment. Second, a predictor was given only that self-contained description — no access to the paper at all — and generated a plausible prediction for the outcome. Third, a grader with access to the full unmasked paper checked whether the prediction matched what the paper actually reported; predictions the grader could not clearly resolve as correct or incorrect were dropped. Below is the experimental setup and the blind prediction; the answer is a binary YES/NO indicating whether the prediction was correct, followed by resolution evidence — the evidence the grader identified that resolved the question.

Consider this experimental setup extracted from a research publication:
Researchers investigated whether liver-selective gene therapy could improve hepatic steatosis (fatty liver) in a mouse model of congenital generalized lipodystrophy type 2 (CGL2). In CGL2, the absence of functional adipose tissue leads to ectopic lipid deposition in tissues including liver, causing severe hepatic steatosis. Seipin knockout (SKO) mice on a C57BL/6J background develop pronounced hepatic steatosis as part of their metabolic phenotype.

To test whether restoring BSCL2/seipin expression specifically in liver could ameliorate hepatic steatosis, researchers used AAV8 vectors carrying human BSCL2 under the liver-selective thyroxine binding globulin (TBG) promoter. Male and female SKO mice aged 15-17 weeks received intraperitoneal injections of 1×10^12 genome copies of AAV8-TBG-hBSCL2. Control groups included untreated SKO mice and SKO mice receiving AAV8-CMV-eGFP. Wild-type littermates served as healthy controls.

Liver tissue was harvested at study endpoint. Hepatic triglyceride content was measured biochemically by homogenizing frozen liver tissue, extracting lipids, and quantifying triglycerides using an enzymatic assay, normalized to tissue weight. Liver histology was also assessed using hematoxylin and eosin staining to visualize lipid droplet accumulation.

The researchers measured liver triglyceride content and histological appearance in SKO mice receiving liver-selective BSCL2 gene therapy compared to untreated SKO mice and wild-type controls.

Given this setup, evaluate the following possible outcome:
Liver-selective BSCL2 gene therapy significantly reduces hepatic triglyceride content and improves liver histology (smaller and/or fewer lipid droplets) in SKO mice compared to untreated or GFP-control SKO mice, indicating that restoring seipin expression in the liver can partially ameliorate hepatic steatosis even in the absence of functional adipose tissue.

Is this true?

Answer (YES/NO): NO